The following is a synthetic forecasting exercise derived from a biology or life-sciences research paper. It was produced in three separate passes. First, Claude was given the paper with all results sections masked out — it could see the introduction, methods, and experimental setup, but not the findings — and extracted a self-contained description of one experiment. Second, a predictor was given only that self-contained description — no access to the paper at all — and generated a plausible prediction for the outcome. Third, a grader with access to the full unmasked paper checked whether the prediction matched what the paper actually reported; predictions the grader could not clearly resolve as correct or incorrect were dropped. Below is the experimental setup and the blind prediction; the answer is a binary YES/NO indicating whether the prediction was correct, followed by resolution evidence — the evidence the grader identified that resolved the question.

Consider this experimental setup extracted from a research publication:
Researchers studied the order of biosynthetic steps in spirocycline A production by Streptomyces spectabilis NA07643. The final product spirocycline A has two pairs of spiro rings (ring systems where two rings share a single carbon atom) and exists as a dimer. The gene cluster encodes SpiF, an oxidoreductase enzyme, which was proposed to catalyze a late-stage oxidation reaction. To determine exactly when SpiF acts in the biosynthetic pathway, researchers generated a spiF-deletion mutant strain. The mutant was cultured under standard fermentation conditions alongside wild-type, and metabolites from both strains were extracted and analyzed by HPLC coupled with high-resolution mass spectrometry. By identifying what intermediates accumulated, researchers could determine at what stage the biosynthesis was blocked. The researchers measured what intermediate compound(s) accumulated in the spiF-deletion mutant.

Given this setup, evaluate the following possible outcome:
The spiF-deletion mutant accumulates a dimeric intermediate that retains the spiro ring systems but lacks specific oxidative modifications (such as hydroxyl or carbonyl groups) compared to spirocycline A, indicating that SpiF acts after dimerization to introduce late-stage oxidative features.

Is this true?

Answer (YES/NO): NO